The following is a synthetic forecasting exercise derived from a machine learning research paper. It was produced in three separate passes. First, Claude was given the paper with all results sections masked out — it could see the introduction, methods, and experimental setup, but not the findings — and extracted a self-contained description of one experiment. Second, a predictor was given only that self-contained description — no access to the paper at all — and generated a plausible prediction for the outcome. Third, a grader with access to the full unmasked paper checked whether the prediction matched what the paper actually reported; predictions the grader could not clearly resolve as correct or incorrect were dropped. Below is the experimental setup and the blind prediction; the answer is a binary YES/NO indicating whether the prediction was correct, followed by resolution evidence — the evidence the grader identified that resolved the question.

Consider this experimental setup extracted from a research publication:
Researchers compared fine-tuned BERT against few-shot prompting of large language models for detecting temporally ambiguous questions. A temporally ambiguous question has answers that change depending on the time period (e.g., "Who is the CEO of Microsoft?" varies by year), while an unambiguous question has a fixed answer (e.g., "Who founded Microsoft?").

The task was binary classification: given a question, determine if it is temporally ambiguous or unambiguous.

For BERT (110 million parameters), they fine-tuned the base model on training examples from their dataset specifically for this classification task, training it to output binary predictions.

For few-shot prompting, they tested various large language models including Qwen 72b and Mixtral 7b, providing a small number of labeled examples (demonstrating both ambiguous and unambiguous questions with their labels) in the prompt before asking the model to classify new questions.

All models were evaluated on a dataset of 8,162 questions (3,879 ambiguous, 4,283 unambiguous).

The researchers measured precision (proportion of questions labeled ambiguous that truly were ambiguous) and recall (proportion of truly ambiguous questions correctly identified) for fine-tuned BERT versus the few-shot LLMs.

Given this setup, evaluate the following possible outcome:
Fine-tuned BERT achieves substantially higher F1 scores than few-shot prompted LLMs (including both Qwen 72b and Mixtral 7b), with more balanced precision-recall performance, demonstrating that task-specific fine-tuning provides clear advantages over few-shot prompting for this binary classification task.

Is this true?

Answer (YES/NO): NO